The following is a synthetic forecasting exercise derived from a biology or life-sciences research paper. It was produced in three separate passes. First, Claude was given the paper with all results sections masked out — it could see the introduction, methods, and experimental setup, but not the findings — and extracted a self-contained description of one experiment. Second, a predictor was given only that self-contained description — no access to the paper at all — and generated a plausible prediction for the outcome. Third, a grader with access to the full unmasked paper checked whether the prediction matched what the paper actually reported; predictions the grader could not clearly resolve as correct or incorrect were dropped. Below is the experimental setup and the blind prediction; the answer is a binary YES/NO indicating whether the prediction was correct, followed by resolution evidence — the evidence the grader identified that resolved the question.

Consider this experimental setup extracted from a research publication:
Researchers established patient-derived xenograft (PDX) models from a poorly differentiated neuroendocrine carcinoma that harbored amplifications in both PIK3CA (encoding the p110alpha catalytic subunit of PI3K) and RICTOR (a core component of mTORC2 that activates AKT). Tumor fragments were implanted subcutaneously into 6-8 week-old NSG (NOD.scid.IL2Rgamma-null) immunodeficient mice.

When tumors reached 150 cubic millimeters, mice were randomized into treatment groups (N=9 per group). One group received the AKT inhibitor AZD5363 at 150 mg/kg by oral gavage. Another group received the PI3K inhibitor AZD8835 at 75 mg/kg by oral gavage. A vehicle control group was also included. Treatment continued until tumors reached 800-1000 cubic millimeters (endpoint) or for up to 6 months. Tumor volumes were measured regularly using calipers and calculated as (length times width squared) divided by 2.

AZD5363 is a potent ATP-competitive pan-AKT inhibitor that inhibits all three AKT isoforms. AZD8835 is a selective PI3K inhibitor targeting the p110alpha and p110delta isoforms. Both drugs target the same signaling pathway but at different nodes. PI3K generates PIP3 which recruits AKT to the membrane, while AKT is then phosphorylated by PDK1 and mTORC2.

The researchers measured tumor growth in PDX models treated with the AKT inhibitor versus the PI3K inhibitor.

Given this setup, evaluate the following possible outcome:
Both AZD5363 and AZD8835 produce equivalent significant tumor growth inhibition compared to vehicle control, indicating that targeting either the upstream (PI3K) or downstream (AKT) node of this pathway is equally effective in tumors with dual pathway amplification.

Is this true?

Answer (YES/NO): NO